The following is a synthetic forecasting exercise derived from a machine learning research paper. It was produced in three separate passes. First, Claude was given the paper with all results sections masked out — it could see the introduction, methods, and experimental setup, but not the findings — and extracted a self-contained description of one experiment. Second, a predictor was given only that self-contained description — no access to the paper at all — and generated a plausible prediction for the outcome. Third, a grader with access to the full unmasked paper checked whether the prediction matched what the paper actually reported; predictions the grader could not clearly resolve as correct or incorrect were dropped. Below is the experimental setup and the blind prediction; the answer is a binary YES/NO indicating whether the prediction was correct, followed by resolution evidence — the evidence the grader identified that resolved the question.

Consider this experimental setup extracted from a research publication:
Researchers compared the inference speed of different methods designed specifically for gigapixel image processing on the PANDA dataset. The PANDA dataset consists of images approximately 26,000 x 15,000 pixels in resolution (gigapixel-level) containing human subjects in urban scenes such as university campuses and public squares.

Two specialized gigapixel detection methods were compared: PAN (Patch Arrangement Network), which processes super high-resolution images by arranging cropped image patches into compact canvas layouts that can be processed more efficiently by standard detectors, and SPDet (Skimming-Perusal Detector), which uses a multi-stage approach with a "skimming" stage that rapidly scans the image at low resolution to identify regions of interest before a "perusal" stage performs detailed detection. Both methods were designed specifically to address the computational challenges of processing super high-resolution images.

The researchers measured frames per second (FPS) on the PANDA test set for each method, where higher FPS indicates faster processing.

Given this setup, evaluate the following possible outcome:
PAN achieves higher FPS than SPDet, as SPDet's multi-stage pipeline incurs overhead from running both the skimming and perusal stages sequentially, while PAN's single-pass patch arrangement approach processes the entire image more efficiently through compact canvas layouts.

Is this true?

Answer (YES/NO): NO